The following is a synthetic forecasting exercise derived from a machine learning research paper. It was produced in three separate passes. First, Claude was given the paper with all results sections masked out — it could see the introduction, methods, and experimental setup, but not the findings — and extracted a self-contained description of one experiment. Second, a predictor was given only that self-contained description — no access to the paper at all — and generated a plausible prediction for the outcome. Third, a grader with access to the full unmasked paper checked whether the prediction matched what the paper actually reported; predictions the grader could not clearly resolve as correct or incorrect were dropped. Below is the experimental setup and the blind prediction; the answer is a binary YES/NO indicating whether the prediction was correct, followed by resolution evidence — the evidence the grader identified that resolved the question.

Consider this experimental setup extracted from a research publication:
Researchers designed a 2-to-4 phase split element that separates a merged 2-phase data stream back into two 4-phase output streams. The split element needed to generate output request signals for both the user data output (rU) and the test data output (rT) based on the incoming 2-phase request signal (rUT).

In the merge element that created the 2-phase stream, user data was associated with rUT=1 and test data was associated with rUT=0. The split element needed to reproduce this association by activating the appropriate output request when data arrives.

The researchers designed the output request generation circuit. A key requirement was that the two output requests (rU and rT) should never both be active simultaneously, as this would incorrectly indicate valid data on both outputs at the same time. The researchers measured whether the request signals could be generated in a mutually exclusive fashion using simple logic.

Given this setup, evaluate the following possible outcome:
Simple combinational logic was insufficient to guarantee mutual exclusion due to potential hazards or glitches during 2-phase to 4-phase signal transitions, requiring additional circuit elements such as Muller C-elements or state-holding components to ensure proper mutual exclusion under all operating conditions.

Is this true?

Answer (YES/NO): NO